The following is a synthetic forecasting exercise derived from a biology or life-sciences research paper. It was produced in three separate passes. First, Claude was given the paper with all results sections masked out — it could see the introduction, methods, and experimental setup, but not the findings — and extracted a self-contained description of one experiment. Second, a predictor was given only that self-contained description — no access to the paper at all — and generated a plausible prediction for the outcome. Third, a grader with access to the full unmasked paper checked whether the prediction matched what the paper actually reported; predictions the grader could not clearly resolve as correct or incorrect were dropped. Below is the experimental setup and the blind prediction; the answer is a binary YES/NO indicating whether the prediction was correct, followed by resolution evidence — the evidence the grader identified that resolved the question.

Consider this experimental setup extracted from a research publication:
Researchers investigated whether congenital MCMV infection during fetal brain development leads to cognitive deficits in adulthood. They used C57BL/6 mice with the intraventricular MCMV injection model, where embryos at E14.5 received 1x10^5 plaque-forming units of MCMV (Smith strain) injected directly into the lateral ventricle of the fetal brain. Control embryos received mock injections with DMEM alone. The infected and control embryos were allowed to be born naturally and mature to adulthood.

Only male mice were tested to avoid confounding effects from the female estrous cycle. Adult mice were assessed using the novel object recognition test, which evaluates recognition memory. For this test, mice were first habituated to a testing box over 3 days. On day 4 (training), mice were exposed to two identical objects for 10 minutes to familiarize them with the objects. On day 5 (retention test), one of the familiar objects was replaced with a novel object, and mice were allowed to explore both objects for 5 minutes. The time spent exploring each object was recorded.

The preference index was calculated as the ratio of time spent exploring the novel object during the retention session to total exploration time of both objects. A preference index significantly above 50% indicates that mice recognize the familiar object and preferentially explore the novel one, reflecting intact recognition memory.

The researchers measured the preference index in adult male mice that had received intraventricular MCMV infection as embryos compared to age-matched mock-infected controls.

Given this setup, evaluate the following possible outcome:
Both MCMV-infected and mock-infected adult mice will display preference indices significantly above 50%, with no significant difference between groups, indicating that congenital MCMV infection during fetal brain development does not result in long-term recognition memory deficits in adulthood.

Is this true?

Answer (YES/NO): NO